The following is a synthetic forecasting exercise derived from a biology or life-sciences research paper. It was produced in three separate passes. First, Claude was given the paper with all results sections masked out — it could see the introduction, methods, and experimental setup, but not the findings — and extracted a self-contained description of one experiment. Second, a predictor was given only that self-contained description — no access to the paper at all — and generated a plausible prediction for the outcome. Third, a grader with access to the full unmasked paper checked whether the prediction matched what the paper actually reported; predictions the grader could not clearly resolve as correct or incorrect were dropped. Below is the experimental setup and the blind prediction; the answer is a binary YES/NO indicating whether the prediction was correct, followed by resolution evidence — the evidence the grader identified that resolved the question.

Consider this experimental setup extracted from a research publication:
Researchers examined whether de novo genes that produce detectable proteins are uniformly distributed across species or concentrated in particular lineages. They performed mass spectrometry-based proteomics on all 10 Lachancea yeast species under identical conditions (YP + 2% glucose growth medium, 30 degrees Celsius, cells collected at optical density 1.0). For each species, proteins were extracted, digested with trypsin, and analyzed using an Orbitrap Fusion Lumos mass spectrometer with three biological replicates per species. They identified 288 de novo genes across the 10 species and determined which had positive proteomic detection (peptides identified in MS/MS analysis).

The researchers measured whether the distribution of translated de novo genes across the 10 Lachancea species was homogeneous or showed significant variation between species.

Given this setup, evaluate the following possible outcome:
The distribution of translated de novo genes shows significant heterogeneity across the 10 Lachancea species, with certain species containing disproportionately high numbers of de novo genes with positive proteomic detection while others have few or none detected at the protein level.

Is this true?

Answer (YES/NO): NO